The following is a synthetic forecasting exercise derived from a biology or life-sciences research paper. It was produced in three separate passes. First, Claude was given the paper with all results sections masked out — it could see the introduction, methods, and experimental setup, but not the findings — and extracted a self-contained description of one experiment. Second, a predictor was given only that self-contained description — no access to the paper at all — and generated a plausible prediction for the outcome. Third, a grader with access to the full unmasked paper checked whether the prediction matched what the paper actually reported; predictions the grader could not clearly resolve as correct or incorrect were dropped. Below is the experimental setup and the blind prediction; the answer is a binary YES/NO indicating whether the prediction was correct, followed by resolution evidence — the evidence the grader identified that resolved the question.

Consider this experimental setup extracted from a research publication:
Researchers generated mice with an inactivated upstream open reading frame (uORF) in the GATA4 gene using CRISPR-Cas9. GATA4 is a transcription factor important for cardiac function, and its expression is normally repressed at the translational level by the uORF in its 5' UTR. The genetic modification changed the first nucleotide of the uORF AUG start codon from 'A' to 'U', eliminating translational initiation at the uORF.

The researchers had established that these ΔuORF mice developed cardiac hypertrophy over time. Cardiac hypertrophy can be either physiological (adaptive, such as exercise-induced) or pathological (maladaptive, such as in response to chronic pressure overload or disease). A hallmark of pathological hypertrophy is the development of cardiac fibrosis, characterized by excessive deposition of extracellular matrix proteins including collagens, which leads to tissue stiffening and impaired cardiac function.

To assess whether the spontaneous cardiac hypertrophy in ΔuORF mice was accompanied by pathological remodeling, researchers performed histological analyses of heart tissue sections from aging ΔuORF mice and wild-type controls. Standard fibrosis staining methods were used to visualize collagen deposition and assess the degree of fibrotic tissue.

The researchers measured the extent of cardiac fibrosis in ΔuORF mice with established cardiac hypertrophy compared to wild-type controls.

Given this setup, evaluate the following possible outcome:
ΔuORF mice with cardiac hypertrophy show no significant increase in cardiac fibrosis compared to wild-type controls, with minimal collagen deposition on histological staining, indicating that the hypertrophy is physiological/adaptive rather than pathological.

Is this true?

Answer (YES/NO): YES